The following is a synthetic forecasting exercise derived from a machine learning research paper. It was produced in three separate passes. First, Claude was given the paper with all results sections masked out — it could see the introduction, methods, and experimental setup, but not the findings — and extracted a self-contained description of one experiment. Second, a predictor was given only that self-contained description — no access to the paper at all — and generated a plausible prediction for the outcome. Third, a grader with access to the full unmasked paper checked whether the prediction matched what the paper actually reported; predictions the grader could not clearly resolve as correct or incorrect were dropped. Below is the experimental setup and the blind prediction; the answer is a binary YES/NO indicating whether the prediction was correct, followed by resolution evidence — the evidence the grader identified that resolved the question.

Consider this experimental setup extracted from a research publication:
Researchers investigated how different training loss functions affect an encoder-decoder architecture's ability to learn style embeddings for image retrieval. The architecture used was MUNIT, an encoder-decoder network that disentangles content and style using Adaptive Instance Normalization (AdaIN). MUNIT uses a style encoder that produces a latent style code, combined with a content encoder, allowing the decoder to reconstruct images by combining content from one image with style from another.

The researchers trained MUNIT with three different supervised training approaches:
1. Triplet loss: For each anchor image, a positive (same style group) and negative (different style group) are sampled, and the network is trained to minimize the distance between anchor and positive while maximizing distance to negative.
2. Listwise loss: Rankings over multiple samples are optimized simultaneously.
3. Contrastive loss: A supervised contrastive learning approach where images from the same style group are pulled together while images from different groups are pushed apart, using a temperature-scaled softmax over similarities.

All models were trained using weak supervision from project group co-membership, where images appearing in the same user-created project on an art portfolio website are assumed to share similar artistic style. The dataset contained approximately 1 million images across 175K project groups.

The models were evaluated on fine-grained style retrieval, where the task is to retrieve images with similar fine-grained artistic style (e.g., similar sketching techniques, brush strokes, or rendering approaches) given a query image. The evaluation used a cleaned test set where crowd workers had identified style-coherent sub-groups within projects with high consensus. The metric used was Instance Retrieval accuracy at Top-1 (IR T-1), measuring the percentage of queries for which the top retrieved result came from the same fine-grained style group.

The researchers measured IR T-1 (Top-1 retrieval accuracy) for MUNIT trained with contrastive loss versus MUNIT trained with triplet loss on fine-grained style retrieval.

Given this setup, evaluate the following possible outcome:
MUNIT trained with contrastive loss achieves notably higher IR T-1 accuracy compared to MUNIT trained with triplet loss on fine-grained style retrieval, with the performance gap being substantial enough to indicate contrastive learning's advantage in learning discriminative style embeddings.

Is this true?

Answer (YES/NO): NO